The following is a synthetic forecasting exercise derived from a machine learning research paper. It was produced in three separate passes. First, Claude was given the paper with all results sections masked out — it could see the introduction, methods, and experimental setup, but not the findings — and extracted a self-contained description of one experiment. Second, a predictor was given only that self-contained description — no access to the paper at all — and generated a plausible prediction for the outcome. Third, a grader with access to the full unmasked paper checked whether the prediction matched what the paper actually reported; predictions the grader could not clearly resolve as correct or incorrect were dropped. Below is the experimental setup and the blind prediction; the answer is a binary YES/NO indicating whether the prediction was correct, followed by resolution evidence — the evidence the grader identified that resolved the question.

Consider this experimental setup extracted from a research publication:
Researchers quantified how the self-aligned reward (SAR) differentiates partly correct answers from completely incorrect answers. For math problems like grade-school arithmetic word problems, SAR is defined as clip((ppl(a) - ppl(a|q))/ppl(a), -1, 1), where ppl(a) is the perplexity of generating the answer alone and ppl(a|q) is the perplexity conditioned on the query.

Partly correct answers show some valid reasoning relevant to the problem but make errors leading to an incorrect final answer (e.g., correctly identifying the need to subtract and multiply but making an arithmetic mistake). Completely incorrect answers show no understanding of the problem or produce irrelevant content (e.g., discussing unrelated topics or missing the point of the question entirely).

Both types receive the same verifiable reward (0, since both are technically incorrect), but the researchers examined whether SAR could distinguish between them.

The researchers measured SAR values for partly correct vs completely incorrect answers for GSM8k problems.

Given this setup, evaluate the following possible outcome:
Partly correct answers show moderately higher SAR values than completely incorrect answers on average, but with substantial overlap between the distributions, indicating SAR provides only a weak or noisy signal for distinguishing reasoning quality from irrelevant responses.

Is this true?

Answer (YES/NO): NO